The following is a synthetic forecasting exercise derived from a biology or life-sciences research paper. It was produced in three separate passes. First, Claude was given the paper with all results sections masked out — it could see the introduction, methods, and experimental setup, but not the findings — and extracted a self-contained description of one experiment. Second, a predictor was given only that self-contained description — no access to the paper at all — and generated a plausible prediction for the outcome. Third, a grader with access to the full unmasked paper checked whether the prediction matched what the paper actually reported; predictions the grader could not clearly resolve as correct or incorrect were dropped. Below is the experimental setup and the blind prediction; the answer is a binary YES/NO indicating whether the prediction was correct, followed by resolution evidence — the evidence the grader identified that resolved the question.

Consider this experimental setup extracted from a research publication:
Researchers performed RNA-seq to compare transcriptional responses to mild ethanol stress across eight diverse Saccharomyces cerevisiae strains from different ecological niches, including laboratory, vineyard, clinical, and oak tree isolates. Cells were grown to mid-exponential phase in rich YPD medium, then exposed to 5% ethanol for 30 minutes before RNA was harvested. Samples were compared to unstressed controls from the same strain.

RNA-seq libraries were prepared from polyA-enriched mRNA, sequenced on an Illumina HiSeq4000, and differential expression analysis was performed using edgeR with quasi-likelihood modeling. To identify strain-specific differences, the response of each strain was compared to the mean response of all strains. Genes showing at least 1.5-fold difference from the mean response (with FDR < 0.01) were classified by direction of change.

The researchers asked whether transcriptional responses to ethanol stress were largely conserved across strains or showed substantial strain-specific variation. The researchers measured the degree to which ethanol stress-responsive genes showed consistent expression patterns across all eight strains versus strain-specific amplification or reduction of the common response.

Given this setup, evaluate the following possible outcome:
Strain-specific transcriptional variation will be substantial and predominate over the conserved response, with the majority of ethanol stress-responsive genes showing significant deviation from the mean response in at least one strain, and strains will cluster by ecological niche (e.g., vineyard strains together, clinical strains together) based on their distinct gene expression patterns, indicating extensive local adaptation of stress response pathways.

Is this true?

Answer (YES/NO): NO